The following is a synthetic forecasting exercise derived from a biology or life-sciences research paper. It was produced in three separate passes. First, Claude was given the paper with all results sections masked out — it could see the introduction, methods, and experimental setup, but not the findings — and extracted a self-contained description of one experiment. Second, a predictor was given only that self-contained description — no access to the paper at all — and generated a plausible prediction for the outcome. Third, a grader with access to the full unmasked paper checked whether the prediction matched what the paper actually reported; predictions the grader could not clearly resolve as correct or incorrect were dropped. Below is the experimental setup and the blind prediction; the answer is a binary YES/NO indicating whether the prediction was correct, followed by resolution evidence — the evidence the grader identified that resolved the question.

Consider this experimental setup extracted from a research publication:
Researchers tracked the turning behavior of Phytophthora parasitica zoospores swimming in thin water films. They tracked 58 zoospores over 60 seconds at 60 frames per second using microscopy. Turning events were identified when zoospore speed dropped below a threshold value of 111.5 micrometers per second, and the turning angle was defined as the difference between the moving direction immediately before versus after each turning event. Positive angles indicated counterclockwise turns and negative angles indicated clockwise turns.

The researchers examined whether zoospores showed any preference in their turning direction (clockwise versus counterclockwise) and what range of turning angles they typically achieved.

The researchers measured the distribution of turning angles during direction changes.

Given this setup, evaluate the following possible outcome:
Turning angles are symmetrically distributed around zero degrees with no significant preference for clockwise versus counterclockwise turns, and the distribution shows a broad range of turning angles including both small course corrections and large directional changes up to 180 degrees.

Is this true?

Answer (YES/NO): NO